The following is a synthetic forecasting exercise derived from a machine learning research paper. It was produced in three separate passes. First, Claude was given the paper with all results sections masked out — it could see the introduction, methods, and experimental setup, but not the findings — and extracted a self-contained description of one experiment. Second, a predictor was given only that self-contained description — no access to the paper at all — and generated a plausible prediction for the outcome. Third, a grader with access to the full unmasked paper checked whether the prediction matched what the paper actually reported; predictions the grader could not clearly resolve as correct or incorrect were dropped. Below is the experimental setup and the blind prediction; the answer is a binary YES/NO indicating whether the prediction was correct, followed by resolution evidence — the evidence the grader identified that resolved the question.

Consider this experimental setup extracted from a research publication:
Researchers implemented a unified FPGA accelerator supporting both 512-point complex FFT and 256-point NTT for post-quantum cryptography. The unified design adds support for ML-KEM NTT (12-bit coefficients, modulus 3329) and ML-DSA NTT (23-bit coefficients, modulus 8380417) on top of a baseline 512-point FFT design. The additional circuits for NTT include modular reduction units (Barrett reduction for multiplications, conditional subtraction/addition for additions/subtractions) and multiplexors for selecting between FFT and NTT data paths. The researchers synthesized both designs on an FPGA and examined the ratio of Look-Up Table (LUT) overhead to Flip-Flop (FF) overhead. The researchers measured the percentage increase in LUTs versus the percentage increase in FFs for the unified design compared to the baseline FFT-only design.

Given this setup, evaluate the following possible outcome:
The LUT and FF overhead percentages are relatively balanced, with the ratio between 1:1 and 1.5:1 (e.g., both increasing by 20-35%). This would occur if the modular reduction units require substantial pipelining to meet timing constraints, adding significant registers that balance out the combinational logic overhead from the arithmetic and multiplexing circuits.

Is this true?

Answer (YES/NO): NO